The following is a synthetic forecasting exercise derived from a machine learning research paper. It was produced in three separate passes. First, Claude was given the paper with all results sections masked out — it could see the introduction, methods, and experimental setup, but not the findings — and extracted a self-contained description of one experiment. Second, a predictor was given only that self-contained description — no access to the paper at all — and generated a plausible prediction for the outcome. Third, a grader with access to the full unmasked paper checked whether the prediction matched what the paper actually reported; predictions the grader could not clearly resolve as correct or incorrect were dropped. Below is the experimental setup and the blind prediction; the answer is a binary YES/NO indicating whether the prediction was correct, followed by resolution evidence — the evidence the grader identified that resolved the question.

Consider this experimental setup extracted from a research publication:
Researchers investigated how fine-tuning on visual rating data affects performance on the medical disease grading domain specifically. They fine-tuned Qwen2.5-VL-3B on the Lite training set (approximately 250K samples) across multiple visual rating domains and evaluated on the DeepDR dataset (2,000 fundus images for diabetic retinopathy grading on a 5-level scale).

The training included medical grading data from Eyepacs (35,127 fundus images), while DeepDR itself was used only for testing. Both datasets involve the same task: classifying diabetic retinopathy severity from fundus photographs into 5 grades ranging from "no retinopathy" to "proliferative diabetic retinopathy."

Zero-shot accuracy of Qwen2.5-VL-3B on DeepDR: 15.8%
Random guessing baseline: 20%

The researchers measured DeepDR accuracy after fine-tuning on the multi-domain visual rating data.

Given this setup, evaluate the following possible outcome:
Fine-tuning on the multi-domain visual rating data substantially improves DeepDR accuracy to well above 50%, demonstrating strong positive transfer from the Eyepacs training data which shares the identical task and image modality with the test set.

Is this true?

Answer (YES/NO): NO